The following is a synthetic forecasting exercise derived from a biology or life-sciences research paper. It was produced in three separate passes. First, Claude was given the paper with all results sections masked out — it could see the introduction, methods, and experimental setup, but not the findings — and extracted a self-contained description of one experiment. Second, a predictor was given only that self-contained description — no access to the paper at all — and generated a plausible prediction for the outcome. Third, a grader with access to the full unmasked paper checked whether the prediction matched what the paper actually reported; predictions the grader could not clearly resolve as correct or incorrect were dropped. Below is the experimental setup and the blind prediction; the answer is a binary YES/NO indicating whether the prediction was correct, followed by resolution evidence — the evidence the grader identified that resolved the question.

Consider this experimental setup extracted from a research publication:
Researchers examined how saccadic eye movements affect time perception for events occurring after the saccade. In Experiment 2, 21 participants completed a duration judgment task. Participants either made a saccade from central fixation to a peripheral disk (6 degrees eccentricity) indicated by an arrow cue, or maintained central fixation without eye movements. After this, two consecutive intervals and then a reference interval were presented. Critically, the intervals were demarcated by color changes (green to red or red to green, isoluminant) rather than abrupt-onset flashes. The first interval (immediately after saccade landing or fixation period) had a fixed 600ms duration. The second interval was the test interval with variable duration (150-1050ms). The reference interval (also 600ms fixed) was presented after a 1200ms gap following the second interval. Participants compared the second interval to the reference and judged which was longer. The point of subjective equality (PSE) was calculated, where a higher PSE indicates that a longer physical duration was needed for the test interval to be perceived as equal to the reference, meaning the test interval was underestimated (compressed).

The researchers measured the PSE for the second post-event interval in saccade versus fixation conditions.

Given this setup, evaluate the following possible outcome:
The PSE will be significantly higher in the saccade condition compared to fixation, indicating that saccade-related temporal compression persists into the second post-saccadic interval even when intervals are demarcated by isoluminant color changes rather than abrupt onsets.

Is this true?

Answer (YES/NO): YES